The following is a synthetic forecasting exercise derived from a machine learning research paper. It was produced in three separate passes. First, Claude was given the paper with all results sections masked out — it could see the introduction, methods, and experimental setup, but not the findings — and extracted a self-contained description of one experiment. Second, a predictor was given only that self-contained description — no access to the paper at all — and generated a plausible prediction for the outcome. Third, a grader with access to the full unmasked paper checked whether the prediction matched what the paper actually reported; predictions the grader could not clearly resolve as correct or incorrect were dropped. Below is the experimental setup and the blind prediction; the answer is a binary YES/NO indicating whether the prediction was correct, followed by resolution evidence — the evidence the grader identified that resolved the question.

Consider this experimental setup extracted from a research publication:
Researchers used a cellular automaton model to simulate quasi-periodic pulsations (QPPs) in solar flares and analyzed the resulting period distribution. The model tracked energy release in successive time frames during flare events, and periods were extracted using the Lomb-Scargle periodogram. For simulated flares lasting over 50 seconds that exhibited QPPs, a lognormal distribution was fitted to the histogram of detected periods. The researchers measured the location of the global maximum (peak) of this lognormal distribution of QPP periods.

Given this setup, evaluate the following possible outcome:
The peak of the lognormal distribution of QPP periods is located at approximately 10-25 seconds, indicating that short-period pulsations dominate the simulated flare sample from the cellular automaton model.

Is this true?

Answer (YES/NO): NO